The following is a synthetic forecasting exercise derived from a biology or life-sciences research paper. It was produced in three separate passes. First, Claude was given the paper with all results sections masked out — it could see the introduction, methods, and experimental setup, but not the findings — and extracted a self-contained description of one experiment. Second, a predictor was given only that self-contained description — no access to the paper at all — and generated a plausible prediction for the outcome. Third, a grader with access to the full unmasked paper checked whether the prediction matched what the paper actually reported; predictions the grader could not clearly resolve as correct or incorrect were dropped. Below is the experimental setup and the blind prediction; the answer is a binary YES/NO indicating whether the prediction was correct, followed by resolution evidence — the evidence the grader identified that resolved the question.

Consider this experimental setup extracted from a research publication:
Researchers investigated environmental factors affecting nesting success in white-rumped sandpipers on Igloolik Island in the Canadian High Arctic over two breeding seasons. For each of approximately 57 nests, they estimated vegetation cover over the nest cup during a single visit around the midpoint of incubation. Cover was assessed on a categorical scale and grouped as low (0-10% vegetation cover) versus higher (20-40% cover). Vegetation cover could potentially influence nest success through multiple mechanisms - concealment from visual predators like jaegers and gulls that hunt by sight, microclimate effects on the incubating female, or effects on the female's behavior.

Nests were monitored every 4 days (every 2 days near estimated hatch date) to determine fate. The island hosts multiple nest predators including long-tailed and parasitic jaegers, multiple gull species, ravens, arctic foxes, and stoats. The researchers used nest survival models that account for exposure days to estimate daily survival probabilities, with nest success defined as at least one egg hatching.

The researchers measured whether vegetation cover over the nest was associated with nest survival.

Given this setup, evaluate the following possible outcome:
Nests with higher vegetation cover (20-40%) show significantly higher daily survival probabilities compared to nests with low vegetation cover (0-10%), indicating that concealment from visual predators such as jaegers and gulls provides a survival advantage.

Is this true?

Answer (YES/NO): NO